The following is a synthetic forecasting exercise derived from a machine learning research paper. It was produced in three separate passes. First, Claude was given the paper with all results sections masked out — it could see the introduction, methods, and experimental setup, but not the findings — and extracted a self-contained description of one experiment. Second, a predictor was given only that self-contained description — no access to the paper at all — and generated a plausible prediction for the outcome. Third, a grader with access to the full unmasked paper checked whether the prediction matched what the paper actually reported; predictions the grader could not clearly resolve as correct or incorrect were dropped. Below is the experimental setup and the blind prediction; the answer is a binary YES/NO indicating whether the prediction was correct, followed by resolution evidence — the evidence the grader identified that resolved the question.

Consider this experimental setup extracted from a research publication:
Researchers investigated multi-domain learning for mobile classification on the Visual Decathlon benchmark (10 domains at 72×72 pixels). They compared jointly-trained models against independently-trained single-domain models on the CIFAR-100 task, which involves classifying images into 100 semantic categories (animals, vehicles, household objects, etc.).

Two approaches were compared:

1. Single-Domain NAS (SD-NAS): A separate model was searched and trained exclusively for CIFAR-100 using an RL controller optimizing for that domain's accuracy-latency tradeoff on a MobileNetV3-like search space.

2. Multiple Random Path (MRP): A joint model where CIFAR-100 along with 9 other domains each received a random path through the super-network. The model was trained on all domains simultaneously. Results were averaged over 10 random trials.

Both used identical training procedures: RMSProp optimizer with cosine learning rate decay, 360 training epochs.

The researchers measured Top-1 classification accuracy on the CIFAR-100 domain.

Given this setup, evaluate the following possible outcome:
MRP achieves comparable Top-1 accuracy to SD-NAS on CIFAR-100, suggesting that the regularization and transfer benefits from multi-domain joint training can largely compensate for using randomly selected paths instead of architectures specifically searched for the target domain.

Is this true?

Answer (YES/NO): NO